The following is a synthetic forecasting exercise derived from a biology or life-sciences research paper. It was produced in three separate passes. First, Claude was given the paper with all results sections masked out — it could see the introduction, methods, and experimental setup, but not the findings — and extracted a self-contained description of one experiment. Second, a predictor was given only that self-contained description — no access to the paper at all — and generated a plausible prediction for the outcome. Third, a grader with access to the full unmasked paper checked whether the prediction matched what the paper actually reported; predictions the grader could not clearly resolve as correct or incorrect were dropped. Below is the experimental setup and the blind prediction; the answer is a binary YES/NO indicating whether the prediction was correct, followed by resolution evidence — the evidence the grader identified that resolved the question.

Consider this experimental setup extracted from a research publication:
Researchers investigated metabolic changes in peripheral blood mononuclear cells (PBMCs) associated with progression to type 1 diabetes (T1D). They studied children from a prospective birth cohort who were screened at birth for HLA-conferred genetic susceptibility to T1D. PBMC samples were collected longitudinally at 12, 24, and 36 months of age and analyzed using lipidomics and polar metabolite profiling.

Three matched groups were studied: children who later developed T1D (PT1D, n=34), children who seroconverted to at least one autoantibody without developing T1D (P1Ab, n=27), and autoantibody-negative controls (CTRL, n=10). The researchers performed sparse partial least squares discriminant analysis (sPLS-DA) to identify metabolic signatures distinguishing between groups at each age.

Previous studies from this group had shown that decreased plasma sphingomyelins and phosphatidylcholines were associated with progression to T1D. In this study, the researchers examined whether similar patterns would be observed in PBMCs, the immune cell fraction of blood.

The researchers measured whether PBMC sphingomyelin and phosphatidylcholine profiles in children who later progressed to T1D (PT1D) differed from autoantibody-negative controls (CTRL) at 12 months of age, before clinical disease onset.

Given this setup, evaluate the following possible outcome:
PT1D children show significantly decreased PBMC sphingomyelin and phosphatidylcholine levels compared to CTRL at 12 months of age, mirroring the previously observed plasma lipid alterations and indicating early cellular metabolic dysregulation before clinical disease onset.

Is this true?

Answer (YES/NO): NO